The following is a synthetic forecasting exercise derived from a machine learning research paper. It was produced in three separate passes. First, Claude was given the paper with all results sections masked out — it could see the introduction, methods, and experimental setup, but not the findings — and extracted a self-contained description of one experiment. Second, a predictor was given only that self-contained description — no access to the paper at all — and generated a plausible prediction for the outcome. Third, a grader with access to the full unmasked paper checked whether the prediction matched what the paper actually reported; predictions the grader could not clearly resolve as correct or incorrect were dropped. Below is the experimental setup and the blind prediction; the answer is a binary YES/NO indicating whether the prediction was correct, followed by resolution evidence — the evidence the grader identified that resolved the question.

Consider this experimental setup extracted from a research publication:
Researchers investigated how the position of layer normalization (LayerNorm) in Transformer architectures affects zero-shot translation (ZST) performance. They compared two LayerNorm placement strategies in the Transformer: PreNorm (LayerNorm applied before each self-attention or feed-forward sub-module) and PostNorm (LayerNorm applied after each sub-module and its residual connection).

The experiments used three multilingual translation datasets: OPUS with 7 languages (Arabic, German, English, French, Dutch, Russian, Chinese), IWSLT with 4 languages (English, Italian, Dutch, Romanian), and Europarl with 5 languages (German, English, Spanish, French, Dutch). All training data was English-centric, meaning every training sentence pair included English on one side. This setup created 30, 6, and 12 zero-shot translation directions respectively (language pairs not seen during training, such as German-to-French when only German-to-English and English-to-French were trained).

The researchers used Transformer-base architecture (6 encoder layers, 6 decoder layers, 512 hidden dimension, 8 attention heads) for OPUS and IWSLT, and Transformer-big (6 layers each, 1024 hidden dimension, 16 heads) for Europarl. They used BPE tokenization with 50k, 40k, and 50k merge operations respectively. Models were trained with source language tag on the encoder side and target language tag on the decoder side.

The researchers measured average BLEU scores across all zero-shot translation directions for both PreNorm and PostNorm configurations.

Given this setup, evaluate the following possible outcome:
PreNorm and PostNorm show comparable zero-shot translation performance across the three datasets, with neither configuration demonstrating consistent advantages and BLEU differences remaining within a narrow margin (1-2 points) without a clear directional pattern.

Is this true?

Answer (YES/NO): NO